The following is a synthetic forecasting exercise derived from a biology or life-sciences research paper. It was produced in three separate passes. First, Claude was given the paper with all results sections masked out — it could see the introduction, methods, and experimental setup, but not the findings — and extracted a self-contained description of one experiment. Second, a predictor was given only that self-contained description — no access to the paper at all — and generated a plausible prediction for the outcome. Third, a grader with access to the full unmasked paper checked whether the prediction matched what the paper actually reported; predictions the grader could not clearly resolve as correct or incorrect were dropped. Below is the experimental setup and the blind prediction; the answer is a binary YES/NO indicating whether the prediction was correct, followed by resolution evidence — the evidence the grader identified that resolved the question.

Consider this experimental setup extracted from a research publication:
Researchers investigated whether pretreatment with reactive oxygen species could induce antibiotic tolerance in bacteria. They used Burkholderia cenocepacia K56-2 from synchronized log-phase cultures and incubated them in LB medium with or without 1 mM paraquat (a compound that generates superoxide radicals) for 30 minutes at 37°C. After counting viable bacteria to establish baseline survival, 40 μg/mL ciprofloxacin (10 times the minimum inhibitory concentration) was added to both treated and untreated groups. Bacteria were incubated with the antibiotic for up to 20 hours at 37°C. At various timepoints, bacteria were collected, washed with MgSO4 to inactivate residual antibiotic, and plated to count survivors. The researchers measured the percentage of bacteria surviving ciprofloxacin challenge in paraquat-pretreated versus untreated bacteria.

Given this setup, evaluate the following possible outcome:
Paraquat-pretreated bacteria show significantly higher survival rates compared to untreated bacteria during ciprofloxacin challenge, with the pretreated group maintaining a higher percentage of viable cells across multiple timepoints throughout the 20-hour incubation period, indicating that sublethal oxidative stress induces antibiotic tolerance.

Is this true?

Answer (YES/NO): YES